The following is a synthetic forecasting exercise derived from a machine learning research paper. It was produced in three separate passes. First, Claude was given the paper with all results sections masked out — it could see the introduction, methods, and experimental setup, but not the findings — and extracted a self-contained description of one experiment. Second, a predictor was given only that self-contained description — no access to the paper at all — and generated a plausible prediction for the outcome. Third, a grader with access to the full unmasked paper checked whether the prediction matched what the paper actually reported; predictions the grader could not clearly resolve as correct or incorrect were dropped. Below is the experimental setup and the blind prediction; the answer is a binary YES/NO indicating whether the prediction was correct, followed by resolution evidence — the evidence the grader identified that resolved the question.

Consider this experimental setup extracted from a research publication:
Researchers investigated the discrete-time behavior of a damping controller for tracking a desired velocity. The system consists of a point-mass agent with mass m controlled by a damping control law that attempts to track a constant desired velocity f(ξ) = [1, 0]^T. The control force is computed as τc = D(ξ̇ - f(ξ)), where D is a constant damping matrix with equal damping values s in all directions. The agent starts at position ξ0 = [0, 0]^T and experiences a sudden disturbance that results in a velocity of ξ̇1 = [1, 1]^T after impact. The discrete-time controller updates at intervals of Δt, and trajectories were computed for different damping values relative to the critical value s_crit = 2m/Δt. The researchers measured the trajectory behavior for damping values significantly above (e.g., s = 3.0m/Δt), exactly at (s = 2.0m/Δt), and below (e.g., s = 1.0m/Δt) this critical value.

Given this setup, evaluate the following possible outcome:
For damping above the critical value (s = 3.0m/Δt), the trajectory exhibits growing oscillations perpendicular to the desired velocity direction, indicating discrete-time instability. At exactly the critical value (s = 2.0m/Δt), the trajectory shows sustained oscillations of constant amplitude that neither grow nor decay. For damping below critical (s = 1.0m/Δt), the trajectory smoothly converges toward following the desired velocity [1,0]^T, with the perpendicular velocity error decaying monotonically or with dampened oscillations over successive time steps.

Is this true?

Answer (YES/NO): NO